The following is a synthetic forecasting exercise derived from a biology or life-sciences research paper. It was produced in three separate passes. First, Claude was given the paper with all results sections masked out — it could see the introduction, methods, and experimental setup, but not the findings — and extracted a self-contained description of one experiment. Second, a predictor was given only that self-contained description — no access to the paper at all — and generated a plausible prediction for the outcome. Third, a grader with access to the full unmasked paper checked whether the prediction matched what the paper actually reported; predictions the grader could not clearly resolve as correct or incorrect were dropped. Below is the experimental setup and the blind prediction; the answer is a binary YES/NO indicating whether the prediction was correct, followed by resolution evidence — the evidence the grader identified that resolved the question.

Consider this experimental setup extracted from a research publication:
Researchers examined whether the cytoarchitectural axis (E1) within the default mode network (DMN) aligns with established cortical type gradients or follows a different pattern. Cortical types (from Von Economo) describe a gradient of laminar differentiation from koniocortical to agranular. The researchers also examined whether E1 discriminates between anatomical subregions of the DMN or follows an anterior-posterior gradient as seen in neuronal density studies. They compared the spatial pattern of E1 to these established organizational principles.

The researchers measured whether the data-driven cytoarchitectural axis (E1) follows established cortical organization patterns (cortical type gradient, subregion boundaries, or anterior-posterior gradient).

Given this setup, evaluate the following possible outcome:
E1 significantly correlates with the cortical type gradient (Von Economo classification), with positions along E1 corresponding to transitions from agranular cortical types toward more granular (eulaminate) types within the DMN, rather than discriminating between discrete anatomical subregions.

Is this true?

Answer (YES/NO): NO